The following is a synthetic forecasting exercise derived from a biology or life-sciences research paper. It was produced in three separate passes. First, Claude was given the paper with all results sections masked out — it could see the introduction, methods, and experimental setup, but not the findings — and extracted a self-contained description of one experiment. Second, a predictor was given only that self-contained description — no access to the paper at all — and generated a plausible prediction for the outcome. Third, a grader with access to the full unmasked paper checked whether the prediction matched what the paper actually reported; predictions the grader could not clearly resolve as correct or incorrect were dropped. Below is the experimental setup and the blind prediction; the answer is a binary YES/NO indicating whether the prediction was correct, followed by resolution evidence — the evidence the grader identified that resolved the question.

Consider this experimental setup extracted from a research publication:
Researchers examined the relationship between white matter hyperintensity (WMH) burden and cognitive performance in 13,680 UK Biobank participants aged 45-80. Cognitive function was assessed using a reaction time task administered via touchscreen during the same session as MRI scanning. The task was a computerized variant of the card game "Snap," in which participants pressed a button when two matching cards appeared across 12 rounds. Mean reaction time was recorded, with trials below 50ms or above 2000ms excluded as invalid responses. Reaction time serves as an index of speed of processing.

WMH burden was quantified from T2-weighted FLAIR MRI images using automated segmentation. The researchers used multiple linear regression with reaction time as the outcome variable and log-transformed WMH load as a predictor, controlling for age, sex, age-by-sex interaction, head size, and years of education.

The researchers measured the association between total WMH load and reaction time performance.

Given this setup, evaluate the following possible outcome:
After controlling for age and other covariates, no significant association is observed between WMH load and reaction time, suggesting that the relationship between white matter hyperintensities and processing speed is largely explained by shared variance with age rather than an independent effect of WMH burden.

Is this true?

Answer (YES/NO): NO